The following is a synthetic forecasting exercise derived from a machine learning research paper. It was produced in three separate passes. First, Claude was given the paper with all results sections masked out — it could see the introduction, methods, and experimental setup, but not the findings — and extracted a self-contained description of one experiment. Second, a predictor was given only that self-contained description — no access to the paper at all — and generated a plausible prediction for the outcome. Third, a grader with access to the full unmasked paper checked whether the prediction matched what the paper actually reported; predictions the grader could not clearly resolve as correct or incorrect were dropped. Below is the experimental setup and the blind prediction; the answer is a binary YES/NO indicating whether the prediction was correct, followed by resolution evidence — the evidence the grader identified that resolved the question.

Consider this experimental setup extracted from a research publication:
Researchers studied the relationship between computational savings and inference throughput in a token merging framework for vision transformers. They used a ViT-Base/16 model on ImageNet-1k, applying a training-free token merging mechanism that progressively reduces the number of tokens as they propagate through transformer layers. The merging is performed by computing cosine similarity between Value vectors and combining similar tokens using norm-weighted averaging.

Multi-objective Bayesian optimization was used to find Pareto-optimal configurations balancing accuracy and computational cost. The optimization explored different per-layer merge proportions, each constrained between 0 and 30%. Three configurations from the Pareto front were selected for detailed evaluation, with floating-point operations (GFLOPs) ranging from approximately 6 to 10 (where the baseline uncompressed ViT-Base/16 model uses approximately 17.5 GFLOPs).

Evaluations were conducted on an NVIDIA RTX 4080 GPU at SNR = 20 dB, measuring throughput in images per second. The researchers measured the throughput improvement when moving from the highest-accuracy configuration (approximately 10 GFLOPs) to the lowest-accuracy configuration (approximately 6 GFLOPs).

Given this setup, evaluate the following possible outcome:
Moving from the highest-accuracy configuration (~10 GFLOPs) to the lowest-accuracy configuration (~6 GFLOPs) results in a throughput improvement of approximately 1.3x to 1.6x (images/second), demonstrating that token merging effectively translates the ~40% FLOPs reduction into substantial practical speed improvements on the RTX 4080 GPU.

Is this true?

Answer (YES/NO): YES